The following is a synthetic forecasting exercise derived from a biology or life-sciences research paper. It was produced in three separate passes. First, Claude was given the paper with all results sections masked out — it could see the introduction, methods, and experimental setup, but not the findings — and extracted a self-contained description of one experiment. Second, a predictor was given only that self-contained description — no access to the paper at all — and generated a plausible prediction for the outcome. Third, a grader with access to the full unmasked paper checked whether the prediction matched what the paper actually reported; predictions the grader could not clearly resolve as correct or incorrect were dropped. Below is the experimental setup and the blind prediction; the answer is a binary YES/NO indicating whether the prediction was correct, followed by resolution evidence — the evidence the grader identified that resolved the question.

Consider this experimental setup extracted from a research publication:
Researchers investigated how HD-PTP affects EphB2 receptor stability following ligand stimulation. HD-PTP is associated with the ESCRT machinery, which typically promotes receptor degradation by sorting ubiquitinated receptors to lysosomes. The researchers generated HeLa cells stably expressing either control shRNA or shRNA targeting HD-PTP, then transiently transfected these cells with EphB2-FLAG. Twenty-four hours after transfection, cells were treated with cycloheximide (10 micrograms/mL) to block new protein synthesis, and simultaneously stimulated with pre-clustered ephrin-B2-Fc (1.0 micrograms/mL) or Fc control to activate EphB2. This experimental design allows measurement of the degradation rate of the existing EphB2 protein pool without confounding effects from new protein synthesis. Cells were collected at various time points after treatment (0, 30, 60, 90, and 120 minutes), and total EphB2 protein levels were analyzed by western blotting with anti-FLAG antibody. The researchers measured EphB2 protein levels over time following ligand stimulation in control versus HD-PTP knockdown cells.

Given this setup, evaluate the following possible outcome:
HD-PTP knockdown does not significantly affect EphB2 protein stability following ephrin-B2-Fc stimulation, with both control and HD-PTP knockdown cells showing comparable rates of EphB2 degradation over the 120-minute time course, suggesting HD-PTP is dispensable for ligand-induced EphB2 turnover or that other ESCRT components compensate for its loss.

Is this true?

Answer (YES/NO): NO